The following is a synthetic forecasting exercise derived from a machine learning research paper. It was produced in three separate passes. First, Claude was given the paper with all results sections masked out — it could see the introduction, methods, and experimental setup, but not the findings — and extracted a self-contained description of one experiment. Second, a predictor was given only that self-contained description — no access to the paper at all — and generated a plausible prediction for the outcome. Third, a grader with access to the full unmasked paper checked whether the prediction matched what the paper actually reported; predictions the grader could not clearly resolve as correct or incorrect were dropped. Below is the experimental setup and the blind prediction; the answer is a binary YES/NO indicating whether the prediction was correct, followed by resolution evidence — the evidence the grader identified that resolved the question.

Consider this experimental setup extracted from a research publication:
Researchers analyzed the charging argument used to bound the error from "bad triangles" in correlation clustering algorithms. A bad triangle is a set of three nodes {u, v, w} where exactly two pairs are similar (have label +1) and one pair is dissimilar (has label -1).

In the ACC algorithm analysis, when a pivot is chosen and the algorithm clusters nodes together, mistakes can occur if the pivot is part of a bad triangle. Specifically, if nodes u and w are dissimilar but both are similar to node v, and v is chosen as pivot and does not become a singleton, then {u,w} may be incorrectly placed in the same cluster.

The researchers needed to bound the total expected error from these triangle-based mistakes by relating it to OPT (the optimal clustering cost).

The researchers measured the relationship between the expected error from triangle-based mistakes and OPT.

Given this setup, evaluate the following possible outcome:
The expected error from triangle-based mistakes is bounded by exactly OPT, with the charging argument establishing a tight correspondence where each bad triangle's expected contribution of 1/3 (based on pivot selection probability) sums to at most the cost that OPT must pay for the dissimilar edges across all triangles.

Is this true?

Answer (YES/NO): NO